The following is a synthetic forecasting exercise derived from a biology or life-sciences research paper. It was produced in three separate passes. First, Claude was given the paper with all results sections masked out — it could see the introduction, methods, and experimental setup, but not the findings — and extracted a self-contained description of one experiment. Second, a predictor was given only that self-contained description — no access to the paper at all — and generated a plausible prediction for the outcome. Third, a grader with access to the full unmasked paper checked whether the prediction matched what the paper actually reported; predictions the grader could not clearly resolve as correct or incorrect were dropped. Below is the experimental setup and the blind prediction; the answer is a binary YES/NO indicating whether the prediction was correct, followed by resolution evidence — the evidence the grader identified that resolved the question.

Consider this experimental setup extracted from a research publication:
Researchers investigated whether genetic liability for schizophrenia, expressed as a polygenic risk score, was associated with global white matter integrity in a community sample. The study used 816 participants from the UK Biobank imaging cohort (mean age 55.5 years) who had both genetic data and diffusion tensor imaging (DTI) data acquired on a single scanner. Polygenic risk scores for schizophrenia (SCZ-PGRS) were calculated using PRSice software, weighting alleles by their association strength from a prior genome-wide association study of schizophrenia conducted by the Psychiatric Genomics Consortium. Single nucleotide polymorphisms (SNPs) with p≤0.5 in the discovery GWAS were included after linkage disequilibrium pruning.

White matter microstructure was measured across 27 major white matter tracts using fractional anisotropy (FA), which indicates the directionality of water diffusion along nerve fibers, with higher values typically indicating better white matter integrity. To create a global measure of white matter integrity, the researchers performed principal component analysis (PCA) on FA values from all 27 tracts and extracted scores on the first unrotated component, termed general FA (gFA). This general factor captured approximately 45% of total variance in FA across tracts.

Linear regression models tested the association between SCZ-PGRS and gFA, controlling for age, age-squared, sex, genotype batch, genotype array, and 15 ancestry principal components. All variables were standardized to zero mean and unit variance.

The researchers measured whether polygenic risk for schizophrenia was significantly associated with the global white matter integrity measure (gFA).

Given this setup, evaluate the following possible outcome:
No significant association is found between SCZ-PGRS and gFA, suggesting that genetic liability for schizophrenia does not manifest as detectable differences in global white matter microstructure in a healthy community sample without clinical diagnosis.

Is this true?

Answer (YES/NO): YES